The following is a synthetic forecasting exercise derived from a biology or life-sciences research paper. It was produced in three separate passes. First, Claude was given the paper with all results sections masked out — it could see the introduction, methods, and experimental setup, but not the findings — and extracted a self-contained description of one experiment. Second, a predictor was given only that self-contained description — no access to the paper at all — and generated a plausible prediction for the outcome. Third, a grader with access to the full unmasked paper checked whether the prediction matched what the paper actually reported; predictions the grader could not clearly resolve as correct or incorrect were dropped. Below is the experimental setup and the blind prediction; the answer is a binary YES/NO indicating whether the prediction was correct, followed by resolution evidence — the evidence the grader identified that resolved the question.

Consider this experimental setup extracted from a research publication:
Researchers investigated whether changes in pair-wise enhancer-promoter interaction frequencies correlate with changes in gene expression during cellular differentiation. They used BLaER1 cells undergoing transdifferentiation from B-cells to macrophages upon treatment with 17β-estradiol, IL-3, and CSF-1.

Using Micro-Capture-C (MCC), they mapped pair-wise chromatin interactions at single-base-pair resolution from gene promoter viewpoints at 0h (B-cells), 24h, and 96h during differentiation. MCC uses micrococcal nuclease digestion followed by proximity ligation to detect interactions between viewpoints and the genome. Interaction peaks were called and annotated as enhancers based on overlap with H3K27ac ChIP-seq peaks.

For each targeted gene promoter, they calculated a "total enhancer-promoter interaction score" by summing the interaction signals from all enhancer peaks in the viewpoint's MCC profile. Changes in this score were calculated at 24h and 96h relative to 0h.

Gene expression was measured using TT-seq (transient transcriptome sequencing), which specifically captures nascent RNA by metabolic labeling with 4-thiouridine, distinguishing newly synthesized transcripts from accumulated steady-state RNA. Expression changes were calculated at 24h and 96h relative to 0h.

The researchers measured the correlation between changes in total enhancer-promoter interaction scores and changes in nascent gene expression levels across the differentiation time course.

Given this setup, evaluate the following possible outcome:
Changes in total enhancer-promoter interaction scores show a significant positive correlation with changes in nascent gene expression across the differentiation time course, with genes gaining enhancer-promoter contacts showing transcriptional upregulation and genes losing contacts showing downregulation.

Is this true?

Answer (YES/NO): YES